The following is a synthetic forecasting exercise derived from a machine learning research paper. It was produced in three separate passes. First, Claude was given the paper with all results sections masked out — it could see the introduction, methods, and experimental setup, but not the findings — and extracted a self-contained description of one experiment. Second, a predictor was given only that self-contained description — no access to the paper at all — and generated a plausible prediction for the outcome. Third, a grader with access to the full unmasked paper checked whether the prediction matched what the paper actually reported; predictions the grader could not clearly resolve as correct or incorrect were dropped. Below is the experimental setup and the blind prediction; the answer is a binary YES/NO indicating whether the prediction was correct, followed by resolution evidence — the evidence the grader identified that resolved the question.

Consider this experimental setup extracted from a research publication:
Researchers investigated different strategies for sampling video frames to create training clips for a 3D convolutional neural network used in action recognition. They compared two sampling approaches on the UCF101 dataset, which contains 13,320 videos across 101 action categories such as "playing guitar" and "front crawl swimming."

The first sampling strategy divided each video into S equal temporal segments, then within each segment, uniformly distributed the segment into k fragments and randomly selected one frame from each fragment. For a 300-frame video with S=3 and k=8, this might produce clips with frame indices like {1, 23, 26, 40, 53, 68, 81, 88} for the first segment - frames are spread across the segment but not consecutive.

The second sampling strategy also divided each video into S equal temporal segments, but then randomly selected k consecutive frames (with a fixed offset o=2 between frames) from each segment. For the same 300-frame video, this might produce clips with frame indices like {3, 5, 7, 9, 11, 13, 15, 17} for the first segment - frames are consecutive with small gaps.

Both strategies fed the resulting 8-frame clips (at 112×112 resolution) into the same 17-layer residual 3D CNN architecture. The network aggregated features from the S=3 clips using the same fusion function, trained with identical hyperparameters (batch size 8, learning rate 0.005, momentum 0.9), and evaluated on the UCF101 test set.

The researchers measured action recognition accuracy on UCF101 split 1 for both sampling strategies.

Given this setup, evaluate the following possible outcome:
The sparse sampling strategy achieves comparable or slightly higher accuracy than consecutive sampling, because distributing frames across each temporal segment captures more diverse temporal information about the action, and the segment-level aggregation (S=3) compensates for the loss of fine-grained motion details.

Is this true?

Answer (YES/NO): NO